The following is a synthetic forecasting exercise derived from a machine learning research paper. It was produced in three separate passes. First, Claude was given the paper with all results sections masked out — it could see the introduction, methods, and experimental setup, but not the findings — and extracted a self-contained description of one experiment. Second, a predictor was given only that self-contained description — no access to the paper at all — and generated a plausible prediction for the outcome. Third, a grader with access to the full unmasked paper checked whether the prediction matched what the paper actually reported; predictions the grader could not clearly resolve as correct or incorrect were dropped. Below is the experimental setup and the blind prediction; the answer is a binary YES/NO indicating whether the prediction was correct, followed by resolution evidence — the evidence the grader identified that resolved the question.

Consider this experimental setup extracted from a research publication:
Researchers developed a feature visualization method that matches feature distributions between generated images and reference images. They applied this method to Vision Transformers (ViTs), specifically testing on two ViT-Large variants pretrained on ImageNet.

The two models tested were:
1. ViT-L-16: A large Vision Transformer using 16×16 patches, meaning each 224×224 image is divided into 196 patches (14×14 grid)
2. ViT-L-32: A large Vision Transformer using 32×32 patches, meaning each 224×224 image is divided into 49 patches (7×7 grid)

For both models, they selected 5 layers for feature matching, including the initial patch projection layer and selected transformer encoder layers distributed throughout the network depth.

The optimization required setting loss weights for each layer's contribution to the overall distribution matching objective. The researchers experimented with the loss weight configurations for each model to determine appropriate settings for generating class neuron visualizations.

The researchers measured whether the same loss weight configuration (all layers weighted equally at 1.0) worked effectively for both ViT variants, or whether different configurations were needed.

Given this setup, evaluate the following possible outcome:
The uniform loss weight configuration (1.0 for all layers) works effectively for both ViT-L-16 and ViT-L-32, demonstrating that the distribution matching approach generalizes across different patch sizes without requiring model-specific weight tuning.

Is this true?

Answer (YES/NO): NO